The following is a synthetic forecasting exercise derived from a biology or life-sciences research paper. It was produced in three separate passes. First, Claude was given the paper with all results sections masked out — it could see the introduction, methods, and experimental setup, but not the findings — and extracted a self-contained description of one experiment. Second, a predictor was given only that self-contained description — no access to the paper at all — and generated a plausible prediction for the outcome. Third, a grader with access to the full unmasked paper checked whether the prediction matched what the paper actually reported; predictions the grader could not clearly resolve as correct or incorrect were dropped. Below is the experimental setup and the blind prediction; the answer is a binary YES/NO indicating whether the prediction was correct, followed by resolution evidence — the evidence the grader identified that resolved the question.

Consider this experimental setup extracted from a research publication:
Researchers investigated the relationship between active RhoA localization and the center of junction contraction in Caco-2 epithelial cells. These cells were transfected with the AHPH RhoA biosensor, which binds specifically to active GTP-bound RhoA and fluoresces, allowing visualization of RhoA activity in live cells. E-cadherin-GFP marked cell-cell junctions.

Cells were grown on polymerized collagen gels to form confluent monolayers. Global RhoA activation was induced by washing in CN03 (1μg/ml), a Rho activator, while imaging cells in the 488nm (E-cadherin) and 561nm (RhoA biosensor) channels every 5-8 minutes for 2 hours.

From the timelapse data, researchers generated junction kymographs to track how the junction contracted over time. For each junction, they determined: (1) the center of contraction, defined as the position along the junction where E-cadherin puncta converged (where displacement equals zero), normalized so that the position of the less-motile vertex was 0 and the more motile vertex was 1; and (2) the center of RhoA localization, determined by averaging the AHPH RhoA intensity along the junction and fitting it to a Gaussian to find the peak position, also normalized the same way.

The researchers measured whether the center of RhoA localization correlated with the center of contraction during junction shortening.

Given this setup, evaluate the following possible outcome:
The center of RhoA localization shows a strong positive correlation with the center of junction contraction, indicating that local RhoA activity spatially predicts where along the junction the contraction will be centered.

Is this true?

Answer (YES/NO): YES